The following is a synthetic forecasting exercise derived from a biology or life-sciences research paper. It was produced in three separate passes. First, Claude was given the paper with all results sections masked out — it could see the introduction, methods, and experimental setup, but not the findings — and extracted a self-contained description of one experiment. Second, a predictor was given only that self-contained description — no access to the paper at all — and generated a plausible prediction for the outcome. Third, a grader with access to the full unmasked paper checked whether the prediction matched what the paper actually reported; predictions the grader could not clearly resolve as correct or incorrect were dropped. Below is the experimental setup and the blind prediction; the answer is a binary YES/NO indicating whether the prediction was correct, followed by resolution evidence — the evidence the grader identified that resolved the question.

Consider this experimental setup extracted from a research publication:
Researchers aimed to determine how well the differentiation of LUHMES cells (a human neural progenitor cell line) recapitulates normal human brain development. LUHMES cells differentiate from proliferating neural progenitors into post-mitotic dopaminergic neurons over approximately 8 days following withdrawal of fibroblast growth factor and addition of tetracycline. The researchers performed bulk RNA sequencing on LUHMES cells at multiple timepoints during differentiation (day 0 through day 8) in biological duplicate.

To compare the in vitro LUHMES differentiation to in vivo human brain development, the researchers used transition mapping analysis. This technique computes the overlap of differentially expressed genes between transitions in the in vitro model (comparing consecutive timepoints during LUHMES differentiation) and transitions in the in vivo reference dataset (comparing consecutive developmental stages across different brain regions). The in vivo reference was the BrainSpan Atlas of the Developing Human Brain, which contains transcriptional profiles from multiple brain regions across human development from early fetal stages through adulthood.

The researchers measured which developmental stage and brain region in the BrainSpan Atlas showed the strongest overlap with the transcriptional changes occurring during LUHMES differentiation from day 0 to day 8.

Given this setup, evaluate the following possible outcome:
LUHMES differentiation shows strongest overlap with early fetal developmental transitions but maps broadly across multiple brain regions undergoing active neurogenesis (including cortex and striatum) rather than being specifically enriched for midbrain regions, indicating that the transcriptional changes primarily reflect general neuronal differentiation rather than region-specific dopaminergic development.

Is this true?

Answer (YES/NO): NO